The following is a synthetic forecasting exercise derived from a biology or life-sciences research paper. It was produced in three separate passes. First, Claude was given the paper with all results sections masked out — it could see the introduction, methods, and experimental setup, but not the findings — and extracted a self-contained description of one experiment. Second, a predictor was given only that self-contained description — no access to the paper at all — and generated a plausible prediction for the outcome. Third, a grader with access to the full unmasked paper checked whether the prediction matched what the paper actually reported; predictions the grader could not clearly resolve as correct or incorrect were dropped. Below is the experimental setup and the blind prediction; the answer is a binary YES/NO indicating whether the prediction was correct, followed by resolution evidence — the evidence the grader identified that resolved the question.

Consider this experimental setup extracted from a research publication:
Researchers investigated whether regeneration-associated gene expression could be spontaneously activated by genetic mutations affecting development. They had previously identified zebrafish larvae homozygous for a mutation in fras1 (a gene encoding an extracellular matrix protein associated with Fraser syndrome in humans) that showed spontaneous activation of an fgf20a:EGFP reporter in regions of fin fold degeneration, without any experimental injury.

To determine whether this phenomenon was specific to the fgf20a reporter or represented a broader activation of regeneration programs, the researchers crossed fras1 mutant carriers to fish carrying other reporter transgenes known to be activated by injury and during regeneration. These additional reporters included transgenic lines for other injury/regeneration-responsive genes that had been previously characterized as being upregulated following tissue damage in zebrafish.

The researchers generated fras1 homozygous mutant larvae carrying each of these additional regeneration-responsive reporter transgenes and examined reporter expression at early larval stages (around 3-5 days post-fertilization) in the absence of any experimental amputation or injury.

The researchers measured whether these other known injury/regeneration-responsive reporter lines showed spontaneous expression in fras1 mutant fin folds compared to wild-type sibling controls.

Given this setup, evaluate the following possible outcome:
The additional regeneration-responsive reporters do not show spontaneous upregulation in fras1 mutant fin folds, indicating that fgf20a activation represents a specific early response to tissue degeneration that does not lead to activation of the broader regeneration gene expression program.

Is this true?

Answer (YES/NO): NO